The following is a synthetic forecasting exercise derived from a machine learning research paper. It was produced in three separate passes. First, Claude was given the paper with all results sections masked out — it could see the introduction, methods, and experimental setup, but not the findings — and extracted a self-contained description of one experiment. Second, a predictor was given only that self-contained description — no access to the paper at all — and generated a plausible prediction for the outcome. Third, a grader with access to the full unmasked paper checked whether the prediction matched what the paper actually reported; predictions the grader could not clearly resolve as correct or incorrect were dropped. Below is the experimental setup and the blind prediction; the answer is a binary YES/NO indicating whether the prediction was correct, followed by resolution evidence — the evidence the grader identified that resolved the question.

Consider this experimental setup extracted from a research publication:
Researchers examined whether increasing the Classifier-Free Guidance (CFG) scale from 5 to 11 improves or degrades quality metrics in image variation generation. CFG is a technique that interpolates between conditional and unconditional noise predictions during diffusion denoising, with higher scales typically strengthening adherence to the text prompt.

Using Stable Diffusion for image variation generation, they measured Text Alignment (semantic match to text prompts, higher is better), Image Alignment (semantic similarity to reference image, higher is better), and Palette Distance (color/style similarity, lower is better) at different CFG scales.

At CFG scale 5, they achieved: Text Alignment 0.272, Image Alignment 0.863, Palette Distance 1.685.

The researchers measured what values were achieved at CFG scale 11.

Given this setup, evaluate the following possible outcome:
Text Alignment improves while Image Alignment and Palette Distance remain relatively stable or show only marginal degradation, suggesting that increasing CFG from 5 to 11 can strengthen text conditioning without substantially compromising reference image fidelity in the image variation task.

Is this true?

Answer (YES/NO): NO